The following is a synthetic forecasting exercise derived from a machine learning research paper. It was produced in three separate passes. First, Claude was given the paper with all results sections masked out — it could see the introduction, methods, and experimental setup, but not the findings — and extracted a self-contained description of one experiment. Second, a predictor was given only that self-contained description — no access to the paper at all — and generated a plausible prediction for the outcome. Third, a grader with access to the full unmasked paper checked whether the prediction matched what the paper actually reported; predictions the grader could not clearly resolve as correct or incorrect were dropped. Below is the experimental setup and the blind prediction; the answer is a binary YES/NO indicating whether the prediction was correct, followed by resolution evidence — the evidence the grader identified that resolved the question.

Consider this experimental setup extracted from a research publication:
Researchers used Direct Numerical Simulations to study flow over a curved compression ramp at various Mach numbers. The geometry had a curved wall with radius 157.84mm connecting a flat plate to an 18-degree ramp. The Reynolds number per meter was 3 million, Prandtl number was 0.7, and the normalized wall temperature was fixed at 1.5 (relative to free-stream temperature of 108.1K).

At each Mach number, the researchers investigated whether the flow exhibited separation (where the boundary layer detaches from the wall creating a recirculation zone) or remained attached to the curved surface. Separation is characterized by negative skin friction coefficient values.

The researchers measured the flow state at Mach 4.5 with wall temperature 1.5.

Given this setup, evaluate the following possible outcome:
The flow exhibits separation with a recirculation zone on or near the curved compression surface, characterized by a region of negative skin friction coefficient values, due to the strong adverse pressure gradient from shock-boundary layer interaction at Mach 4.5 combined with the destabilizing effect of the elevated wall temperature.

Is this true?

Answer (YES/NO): YES